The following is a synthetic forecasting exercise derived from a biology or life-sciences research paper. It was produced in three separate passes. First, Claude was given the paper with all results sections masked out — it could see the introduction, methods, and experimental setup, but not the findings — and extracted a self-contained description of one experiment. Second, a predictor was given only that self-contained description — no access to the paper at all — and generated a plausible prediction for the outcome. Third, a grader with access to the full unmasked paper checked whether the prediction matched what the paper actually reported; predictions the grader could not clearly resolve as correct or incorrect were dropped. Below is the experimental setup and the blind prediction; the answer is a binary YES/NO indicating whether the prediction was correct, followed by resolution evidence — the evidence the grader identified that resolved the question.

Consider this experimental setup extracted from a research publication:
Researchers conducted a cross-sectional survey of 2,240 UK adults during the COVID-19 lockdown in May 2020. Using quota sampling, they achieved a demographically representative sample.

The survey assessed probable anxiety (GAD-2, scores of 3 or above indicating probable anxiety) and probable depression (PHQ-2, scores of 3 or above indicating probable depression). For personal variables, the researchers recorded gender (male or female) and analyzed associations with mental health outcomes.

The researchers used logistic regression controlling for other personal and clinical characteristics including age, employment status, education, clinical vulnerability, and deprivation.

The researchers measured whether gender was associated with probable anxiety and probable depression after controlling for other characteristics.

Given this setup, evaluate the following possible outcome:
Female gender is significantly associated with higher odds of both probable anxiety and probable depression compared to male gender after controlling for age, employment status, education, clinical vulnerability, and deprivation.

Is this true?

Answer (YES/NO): NO